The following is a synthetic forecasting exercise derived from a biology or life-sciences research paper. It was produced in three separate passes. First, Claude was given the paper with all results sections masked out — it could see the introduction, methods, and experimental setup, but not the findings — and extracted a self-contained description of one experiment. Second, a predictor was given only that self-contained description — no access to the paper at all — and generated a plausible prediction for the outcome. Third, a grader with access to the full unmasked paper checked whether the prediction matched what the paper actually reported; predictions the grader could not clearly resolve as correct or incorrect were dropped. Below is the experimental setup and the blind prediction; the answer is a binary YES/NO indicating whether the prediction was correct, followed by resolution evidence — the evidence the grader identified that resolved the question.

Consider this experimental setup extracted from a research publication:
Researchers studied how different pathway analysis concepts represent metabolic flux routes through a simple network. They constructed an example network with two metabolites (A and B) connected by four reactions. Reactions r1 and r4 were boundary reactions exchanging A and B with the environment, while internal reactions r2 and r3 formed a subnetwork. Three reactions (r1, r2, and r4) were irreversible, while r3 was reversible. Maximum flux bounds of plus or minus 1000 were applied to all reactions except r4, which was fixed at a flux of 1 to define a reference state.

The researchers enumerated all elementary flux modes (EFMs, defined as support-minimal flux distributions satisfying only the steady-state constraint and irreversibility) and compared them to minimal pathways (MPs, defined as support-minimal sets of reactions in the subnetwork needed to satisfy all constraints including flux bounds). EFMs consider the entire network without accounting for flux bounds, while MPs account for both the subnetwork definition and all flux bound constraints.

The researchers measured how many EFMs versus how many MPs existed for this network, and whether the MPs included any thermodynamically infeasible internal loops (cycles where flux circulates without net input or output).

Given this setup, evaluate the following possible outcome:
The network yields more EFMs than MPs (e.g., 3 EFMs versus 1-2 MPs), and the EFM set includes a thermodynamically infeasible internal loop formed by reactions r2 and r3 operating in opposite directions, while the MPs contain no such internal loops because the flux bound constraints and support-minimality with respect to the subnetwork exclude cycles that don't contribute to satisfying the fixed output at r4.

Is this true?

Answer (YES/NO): YES